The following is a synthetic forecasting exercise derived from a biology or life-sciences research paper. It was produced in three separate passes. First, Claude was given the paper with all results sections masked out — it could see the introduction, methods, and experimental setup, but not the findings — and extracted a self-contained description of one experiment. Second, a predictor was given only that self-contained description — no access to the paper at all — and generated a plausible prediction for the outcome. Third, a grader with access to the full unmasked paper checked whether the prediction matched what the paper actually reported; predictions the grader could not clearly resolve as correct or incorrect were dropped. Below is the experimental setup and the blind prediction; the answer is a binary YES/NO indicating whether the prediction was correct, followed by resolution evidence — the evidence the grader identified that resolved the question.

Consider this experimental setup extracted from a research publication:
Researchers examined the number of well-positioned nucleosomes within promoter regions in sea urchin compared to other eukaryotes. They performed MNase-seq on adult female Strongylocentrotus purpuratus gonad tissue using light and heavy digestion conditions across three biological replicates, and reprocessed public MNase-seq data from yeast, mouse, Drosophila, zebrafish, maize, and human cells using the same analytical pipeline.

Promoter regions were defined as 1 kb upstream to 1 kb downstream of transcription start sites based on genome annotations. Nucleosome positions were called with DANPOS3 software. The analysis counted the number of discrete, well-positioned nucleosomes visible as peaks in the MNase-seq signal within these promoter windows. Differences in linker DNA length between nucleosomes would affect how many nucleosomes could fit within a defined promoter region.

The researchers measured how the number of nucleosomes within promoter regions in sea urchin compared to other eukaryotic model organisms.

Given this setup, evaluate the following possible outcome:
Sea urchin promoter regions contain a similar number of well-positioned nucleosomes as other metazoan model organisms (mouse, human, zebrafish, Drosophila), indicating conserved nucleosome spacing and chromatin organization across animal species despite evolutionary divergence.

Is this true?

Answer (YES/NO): NO